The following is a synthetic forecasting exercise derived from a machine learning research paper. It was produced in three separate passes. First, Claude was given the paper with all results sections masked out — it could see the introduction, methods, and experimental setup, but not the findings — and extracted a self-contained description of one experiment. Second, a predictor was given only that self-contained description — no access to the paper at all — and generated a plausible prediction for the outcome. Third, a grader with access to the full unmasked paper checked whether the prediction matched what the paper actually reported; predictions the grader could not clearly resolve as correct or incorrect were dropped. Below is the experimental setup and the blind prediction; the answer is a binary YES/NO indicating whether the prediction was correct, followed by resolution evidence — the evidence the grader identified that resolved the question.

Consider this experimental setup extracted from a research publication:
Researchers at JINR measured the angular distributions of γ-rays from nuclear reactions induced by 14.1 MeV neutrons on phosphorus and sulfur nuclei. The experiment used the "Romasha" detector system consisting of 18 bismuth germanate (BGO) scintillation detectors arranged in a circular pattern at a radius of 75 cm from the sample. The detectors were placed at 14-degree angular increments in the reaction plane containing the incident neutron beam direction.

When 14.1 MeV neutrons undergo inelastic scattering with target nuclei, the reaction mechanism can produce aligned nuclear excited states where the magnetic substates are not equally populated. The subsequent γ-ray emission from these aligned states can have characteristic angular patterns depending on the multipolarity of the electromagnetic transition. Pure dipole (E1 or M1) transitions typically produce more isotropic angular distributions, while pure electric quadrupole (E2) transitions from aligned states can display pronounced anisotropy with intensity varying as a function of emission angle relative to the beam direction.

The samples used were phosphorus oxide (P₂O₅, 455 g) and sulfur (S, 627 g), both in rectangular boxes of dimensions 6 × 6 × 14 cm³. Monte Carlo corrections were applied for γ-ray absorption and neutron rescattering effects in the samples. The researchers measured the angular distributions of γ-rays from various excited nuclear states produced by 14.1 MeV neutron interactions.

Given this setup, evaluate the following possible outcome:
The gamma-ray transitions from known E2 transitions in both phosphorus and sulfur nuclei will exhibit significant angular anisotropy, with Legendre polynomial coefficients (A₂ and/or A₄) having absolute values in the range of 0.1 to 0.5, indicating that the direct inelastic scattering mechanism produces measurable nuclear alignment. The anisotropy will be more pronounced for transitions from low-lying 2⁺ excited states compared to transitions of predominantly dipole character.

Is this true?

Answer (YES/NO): YES